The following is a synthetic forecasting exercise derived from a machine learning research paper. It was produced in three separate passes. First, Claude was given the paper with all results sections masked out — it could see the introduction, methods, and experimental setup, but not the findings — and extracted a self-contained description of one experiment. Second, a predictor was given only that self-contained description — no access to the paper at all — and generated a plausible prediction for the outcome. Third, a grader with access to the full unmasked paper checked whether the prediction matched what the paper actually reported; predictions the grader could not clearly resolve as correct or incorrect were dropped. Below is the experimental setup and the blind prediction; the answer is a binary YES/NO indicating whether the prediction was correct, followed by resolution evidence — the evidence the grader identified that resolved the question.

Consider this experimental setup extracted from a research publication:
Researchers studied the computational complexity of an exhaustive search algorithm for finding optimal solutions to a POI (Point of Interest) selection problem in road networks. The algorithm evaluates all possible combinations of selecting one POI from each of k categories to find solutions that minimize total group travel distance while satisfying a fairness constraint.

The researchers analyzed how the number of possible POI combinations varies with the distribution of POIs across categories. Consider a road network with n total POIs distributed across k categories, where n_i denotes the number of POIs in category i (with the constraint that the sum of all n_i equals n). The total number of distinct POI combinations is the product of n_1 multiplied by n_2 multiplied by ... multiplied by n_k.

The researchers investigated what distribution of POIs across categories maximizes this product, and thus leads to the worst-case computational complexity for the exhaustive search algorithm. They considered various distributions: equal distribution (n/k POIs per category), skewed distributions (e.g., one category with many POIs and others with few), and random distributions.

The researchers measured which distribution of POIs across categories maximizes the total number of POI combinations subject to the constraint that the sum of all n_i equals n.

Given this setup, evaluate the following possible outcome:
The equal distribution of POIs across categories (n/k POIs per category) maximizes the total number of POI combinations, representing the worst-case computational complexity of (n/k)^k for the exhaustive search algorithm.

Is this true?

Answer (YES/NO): YES